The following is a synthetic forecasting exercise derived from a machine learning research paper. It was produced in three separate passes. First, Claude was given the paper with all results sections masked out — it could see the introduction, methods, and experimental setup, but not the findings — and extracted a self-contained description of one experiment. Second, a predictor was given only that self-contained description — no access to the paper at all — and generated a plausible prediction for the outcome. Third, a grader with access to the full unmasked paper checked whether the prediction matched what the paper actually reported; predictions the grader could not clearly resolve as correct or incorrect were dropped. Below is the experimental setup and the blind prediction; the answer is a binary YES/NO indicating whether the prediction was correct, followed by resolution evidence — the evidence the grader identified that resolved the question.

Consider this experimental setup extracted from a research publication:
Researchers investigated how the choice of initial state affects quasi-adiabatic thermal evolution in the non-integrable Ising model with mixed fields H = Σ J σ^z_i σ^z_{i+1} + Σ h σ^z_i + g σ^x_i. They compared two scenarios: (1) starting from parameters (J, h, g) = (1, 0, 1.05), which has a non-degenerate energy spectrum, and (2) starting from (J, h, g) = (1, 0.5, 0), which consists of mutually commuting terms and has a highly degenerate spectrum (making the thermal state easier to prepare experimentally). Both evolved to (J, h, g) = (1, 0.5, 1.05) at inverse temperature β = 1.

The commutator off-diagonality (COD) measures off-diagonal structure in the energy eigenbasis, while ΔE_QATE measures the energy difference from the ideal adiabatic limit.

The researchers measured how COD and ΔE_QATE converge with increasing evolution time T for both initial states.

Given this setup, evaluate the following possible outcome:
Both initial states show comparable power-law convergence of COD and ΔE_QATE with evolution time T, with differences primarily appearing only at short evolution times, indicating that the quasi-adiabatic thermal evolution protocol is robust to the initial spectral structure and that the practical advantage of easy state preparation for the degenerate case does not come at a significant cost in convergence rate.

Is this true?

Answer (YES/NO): NO